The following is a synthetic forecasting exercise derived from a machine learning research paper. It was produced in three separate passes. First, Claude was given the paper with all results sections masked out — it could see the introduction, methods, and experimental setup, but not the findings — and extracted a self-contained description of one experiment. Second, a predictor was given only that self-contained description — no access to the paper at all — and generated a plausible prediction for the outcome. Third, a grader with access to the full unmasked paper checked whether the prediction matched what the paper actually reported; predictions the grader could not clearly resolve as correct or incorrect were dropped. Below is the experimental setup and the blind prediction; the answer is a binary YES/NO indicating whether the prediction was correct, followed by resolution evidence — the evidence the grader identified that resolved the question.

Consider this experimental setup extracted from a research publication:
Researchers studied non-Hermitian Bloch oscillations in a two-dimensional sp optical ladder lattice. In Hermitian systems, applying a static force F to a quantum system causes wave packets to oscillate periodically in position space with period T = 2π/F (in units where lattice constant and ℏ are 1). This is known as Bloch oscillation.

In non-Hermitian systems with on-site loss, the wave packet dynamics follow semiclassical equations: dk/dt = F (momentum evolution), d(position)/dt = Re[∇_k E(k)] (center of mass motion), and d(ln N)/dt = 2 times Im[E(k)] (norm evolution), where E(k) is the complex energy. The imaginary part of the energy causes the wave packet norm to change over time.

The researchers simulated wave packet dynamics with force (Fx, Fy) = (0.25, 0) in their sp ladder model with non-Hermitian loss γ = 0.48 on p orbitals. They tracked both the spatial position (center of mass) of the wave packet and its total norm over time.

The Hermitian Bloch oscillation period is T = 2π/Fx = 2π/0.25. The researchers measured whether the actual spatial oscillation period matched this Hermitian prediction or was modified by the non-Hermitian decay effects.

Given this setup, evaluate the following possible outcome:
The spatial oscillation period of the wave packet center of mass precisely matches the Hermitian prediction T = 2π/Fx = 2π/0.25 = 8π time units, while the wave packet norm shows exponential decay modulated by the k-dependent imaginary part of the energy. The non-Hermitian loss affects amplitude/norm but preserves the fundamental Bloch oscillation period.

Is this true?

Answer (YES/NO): YES